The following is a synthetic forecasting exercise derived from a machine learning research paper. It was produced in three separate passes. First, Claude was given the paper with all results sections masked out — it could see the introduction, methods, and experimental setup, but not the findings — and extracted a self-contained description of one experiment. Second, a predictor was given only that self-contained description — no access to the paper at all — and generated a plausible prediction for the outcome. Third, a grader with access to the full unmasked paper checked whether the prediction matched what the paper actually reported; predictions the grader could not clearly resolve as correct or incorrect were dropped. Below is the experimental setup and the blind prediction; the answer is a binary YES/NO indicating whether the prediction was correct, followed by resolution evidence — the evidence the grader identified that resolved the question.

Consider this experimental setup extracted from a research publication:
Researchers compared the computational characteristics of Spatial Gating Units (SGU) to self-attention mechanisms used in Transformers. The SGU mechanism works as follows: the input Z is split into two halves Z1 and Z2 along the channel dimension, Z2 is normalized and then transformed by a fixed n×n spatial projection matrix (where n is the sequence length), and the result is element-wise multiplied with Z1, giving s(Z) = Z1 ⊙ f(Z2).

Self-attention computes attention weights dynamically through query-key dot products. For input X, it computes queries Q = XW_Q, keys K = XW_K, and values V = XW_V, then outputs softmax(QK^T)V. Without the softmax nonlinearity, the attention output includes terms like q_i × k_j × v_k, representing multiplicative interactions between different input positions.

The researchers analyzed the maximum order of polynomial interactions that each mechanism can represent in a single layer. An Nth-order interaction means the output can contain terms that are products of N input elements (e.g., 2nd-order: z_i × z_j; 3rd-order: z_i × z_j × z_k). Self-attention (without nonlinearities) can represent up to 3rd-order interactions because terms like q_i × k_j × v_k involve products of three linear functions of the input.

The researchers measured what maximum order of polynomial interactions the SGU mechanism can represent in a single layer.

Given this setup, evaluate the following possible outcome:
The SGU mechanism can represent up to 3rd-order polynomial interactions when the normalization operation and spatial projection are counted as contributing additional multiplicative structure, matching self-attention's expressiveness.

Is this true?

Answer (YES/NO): NO